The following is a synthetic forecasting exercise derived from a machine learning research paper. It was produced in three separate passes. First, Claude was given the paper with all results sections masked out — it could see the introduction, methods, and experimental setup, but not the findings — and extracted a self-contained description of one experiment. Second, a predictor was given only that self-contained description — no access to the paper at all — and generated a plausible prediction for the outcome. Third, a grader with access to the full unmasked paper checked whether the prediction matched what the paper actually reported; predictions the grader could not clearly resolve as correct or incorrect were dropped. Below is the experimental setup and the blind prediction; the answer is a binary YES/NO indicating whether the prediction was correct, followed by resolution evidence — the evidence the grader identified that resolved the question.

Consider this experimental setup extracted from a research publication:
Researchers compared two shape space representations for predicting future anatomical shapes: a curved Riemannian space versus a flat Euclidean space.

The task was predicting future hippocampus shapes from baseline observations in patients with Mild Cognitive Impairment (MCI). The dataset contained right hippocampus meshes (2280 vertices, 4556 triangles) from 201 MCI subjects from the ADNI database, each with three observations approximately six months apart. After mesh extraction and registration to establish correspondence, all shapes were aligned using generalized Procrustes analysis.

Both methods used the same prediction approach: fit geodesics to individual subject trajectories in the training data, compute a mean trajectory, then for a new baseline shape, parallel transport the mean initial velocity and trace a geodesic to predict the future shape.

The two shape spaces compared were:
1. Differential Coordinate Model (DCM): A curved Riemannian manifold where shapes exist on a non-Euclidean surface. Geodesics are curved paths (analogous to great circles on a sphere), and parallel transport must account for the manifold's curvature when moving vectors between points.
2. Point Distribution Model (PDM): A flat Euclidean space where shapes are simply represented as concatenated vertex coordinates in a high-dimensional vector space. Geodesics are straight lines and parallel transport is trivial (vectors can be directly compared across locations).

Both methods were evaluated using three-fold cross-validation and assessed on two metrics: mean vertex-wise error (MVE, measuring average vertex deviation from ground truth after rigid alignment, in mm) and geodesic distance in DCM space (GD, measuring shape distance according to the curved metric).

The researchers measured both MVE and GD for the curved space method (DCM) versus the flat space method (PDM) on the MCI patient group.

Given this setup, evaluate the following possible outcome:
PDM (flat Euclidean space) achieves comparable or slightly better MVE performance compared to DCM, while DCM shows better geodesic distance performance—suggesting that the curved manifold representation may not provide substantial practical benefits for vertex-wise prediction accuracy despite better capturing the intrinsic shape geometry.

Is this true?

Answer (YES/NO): YES